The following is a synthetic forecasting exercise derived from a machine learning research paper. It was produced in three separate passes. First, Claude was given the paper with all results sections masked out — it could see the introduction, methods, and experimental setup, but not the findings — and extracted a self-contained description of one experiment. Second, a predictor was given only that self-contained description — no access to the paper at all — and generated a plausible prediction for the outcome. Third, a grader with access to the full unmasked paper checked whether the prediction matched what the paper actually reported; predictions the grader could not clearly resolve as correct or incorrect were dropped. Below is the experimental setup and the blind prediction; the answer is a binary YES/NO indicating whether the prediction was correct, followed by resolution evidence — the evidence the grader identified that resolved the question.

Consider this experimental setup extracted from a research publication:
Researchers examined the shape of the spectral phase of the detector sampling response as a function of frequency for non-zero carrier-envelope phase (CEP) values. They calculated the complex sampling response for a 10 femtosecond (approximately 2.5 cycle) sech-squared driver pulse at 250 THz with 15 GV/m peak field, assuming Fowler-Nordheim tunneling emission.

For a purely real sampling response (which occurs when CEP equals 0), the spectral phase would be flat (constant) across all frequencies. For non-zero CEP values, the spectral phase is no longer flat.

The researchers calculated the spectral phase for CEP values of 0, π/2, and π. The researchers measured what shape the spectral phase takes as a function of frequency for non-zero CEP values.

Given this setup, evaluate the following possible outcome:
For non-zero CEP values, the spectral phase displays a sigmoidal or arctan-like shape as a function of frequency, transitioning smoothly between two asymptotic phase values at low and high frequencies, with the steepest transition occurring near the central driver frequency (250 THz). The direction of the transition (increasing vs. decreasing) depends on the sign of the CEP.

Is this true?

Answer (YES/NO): NO